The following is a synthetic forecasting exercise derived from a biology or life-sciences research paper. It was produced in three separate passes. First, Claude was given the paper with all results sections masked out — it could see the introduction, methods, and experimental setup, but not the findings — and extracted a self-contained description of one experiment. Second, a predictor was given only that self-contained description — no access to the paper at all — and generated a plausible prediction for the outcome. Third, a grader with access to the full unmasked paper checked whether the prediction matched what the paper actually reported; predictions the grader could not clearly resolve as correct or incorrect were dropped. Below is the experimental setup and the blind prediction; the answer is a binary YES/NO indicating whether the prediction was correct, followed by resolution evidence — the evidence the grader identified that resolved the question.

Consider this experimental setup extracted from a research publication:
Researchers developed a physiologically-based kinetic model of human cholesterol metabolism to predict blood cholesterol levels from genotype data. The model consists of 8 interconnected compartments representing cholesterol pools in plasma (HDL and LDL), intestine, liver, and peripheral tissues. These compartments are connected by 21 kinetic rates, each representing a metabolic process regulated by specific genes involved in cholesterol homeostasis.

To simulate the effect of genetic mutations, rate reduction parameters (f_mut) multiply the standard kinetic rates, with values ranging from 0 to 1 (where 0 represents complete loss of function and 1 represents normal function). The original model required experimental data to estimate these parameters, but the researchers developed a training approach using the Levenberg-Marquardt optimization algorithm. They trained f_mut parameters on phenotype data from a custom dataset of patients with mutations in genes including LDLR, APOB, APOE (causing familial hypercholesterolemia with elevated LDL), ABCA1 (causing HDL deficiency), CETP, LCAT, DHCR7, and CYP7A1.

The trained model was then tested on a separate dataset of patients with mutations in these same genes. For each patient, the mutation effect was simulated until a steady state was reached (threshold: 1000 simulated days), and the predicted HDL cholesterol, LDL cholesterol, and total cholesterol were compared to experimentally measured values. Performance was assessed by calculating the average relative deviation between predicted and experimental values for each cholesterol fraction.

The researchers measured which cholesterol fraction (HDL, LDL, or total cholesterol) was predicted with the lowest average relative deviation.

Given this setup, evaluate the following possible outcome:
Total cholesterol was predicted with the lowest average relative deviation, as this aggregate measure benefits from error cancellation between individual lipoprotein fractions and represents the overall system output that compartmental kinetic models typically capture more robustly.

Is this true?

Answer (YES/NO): YES